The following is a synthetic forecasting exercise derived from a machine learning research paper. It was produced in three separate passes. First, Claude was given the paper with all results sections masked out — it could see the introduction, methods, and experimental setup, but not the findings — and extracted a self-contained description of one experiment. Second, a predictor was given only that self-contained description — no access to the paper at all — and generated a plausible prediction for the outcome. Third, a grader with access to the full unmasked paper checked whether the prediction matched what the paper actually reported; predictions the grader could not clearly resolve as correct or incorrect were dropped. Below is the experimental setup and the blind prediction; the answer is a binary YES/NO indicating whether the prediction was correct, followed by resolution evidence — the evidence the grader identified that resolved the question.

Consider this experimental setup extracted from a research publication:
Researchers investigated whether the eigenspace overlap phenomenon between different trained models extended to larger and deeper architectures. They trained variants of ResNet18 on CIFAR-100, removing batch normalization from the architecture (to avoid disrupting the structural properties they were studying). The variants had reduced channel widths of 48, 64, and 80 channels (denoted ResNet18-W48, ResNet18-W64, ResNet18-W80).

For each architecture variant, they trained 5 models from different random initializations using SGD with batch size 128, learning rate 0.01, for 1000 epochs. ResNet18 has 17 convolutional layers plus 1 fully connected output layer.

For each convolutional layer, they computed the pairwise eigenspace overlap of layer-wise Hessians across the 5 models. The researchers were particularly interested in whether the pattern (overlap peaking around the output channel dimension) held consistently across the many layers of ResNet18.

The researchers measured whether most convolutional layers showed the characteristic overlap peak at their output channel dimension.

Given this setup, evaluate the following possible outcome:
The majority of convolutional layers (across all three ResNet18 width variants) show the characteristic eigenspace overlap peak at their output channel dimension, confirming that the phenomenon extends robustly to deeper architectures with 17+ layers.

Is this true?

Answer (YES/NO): YES